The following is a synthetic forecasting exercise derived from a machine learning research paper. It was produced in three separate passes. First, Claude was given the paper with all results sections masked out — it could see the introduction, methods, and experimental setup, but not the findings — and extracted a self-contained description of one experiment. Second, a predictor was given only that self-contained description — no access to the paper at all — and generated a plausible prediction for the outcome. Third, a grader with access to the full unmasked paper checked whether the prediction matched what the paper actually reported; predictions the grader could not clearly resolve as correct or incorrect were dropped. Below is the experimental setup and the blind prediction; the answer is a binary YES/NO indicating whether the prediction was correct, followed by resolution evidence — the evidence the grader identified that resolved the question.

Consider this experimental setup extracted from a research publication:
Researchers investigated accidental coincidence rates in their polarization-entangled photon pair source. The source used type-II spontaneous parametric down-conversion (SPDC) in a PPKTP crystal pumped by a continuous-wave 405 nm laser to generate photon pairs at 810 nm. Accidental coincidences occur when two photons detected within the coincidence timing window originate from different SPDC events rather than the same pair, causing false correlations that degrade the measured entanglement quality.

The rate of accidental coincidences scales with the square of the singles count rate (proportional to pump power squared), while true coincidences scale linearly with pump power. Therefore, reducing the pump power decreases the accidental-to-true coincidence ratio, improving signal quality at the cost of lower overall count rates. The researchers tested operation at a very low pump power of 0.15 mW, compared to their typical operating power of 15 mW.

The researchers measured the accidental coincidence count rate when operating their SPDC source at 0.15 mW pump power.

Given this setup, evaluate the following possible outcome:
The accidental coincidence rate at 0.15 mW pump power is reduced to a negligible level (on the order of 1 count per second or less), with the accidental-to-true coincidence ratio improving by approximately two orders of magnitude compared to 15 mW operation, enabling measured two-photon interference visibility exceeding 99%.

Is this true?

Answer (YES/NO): NO